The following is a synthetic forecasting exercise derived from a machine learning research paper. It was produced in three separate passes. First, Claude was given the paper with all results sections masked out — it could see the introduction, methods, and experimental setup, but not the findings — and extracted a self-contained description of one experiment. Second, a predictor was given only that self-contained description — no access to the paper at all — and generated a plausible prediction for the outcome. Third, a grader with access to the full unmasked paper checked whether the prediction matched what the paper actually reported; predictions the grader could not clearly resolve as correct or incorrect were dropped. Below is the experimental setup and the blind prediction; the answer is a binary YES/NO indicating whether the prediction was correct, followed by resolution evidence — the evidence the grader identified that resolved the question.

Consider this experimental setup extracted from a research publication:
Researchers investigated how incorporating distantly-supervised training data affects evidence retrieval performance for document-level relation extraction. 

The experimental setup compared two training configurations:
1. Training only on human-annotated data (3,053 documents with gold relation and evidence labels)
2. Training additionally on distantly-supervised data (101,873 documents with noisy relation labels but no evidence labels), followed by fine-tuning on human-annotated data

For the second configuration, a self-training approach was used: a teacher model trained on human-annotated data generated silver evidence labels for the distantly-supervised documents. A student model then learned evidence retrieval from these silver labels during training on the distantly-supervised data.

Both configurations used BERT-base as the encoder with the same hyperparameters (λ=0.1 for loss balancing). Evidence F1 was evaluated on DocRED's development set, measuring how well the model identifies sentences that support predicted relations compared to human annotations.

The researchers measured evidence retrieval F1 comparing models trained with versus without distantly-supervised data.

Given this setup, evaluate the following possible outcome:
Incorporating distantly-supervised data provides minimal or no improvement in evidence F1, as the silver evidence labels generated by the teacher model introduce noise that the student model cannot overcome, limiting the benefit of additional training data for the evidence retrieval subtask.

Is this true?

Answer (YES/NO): NO